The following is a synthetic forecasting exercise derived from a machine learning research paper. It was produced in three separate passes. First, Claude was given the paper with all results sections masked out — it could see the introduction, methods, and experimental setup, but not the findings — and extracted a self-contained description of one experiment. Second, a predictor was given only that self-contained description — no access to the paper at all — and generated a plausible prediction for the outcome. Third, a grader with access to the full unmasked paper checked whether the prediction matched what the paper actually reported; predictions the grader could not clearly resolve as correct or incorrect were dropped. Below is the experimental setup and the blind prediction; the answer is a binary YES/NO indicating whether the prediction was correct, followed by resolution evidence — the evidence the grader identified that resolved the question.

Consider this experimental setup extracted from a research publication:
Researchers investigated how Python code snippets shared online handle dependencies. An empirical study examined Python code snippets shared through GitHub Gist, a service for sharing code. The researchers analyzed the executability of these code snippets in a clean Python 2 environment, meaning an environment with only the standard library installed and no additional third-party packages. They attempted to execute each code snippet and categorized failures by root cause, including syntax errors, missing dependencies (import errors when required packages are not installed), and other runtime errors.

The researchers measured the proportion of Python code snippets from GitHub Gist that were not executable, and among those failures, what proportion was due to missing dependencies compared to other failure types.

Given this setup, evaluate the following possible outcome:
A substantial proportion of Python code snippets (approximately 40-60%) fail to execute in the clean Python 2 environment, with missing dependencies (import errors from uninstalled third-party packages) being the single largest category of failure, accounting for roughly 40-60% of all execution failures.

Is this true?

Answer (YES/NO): NO